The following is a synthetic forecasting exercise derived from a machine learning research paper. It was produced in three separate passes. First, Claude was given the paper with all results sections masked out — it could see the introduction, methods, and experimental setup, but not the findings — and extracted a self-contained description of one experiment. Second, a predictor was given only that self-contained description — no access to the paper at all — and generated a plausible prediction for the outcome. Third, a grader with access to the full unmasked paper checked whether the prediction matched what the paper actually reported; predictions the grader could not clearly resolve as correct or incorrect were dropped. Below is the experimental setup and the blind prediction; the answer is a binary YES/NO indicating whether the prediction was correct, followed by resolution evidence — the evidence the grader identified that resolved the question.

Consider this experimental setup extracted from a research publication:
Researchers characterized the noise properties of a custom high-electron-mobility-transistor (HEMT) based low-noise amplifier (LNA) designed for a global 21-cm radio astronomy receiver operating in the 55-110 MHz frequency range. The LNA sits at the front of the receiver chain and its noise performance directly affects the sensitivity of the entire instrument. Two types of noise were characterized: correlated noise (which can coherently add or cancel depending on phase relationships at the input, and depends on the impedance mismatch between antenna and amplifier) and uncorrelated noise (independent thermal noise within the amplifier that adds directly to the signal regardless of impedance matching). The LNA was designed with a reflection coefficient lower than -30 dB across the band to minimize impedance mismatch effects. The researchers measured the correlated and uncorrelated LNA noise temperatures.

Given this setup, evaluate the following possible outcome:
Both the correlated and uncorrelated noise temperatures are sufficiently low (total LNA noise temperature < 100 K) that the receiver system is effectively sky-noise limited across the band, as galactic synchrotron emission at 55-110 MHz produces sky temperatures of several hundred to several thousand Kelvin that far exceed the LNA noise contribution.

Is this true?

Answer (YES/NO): NO